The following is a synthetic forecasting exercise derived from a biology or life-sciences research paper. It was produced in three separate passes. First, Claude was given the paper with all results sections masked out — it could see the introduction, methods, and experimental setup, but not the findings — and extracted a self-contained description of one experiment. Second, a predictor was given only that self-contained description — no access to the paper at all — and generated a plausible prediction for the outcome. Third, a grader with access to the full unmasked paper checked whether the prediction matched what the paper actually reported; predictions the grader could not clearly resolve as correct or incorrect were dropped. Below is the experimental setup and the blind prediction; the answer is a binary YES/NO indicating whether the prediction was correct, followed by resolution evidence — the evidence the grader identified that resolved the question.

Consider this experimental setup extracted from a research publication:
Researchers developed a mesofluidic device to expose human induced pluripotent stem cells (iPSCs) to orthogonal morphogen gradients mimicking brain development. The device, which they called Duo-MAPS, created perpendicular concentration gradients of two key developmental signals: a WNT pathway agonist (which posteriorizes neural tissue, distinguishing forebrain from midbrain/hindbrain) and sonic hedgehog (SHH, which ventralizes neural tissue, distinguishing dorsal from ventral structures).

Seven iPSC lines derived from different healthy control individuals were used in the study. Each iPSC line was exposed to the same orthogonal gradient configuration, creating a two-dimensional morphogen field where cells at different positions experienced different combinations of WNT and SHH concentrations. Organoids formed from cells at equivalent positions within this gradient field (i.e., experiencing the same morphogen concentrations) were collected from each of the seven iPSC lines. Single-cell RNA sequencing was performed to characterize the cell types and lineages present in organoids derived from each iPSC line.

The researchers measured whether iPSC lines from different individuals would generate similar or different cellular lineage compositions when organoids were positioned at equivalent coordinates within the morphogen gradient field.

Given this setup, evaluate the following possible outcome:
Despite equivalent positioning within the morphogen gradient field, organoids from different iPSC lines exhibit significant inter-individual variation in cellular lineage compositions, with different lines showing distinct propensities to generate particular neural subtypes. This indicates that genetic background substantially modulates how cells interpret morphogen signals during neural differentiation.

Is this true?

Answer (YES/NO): YES